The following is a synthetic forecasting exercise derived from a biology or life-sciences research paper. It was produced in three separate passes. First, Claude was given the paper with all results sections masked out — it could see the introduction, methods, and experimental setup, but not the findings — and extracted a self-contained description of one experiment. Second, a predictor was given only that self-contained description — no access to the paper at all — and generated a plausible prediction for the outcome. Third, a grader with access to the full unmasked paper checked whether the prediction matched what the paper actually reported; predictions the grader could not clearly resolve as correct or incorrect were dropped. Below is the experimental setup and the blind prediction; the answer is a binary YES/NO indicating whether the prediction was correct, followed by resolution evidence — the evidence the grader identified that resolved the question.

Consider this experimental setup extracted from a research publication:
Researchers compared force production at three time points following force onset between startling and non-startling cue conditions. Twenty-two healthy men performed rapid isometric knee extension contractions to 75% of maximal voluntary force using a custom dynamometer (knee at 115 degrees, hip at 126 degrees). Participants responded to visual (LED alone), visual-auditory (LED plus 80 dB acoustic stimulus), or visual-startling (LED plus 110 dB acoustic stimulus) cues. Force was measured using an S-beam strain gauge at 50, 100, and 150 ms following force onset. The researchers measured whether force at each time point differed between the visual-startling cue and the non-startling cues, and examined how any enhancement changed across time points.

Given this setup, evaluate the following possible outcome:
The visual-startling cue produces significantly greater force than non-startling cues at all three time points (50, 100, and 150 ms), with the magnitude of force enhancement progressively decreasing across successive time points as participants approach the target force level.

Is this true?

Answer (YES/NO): YES